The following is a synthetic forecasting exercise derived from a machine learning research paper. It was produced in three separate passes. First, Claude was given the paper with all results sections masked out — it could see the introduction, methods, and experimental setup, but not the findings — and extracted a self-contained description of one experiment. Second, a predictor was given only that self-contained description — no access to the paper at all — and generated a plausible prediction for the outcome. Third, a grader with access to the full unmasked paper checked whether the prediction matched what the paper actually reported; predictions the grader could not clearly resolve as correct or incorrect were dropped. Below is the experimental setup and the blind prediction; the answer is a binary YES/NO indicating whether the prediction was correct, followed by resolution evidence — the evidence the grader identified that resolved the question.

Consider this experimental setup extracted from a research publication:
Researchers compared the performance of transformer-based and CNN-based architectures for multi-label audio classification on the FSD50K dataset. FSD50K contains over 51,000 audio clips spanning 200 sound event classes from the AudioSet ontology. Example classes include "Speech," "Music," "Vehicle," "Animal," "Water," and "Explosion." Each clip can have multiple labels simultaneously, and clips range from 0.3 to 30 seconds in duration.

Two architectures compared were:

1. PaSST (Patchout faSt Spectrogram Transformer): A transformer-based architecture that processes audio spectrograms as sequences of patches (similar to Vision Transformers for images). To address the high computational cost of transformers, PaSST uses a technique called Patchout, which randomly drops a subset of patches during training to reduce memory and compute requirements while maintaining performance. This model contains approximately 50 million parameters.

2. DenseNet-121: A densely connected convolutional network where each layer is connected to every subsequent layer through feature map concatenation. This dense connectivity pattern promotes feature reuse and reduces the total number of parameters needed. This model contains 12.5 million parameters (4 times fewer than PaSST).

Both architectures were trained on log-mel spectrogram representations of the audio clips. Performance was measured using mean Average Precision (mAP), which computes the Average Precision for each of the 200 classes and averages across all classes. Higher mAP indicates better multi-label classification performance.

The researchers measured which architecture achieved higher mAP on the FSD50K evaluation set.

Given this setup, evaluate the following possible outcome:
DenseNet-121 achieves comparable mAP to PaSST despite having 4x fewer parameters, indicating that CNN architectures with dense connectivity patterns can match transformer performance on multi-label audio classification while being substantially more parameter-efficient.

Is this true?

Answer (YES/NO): NO